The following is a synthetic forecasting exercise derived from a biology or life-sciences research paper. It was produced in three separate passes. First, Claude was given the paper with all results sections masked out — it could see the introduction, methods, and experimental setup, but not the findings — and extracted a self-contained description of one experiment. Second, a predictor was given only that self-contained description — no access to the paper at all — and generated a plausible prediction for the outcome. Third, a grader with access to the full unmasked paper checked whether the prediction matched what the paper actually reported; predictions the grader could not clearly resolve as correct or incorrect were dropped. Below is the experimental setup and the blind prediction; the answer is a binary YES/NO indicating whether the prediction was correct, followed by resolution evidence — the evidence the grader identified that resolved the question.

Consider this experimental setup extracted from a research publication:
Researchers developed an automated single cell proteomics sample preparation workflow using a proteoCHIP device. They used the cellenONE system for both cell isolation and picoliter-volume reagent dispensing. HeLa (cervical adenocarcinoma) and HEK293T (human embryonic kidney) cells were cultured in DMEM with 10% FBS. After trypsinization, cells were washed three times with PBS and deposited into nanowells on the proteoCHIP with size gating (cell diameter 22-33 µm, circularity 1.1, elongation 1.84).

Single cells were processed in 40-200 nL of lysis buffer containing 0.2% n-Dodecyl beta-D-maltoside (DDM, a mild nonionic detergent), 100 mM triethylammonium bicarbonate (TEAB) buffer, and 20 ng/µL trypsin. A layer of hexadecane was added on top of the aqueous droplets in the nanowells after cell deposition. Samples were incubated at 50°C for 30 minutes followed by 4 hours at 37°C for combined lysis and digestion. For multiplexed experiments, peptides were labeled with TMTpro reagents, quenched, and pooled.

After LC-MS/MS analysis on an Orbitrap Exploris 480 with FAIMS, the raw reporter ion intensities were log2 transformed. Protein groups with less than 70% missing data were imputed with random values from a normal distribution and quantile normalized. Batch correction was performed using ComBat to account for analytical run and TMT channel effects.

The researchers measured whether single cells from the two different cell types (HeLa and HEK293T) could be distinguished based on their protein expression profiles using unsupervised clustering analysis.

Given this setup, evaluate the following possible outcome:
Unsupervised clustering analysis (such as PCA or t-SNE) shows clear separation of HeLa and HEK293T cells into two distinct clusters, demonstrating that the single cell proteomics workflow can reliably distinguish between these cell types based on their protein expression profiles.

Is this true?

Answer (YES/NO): YES